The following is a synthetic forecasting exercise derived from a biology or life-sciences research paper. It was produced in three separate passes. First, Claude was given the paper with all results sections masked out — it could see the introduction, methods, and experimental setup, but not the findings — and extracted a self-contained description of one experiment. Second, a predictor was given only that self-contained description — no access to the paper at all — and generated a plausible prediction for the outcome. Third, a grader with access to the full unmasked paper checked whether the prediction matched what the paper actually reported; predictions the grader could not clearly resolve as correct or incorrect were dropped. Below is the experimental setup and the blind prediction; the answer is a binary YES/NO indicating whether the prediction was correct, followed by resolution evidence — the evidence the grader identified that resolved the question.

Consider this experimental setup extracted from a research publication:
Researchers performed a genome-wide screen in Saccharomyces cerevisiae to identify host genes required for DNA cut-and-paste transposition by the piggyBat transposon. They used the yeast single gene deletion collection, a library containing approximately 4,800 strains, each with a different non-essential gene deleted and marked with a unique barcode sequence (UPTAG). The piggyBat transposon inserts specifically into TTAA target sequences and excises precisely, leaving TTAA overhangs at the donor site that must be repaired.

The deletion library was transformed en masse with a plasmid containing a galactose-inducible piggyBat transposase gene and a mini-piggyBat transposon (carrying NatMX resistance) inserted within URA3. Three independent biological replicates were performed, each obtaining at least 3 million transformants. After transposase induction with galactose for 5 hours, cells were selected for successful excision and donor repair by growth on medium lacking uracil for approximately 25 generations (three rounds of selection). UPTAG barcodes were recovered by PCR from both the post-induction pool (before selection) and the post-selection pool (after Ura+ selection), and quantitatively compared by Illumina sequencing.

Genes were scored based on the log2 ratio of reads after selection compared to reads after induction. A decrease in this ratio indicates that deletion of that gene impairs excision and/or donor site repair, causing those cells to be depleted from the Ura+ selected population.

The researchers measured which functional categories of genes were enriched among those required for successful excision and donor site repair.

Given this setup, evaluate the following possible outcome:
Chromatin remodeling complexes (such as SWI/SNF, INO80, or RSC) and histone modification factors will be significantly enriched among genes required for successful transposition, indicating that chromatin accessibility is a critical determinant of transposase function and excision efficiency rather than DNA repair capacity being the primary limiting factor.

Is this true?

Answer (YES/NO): NO